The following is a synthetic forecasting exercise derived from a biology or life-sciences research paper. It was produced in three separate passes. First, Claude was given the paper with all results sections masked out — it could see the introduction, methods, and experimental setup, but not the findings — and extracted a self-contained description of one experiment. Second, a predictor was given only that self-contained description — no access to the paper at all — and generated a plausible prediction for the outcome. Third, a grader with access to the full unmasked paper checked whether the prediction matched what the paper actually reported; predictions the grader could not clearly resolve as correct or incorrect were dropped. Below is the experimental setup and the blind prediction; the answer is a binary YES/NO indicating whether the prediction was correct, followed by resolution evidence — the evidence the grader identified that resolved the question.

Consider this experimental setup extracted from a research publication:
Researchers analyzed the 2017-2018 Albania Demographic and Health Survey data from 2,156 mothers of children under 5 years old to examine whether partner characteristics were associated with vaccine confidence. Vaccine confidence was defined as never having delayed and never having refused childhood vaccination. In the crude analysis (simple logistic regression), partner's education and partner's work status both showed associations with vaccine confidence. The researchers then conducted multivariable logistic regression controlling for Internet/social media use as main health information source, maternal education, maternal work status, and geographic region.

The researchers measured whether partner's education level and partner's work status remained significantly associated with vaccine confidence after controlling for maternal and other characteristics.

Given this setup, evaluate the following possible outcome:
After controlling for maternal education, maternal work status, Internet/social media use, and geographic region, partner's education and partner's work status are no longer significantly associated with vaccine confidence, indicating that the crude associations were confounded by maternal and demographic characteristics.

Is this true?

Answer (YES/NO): YES